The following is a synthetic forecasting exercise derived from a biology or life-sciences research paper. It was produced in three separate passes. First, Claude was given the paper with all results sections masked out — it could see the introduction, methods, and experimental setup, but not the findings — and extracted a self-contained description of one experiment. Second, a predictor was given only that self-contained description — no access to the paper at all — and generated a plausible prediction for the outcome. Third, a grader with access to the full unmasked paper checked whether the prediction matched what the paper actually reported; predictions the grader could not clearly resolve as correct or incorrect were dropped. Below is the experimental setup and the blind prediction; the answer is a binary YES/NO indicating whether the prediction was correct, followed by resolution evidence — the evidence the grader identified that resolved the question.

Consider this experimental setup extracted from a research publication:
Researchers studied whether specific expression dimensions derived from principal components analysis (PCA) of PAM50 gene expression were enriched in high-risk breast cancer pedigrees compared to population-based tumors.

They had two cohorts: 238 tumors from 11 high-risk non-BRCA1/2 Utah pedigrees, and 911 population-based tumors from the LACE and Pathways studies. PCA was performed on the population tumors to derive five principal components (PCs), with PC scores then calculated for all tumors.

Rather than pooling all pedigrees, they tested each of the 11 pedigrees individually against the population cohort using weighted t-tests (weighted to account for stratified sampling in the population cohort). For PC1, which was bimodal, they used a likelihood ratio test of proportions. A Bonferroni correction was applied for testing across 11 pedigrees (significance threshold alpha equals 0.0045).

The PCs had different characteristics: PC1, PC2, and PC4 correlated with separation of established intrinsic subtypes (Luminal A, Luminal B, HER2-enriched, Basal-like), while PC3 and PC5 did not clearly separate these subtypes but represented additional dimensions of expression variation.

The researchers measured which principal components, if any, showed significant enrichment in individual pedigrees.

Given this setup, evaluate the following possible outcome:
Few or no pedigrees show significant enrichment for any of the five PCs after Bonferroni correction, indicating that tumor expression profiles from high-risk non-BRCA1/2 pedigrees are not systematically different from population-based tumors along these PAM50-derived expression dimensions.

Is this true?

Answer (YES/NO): NO